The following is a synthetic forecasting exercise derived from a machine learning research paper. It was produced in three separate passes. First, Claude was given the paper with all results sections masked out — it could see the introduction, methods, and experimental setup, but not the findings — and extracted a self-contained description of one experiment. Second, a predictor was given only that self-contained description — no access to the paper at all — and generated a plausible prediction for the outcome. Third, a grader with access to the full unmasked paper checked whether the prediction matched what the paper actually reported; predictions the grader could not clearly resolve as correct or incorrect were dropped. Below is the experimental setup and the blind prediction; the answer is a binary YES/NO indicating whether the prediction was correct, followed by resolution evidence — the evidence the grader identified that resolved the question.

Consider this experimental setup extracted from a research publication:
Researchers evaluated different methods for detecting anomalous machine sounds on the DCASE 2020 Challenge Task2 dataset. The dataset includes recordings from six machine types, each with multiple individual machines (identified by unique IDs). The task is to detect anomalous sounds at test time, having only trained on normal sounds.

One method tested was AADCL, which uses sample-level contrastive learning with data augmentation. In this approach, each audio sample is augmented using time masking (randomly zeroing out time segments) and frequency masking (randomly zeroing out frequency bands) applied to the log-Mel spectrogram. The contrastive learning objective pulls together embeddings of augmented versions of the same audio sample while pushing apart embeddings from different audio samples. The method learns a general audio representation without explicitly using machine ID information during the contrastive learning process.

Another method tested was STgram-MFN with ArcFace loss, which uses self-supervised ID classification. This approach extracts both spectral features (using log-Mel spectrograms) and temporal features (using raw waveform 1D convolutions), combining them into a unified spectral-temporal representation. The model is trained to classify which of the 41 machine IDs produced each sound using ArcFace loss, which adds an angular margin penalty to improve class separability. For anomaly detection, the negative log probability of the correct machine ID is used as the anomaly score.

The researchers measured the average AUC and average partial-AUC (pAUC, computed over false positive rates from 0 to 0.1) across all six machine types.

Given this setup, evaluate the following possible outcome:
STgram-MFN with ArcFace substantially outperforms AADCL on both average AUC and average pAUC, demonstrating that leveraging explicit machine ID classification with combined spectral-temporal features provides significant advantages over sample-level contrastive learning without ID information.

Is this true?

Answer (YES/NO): YES